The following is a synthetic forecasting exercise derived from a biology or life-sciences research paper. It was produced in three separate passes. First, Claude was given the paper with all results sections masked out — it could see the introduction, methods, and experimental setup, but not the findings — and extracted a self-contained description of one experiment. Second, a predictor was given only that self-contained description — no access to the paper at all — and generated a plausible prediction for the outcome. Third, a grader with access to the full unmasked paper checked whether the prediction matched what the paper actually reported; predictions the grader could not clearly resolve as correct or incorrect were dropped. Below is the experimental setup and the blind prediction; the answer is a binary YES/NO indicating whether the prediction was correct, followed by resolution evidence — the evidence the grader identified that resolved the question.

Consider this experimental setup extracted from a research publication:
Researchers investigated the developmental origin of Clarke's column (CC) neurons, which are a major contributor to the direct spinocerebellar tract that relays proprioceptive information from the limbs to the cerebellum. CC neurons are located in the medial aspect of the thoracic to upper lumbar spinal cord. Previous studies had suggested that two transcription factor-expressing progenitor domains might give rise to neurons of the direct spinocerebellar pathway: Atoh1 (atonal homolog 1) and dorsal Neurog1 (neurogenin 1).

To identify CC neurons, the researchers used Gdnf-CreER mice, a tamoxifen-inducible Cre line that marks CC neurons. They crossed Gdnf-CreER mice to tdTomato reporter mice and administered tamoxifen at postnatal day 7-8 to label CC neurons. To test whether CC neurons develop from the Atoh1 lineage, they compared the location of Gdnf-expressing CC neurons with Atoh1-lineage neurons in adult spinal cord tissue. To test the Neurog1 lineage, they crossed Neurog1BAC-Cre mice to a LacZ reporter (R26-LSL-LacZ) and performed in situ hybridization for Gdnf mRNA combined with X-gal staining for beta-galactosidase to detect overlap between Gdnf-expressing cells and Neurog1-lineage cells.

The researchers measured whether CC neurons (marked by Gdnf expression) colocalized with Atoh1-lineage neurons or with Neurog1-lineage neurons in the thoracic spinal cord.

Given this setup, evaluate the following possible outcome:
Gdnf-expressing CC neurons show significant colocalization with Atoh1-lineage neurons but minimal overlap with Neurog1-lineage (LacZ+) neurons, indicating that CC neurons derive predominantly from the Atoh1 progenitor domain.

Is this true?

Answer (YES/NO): NO